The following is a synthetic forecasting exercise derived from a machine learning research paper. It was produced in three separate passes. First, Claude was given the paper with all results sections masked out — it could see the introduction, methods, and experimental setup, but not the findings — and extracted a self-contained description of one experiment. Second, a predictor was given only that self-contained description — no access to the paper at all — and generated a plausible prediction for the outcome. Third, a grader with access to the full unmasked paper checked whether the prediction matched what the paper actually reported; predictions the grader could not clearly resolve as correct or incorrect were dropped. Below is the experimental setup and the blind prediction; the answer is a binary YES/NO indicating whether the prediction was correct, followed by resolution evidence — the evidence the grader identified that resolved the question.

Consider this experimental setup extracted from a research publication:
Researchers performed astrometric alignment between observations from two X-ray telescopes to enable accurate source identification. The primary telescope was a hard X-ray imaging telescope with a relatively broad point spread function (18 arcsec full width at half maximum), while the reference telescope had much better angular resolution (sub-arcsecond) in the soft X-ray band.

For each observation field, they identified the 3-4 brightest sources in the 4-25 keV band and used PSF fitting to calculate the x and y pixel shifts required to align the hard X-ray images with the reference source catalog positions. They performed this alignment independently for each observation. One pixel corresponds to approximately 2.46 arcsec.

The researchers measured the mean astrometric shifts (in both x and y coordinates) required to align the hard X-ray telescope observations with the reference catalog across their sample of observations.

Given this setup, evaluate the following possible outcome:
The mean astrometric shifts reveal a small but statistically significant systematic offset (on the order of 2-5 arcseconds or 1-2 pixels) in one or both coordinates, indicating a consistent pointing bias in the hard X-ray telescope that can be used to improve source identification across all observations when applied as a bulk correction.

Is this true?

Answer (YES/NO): NO